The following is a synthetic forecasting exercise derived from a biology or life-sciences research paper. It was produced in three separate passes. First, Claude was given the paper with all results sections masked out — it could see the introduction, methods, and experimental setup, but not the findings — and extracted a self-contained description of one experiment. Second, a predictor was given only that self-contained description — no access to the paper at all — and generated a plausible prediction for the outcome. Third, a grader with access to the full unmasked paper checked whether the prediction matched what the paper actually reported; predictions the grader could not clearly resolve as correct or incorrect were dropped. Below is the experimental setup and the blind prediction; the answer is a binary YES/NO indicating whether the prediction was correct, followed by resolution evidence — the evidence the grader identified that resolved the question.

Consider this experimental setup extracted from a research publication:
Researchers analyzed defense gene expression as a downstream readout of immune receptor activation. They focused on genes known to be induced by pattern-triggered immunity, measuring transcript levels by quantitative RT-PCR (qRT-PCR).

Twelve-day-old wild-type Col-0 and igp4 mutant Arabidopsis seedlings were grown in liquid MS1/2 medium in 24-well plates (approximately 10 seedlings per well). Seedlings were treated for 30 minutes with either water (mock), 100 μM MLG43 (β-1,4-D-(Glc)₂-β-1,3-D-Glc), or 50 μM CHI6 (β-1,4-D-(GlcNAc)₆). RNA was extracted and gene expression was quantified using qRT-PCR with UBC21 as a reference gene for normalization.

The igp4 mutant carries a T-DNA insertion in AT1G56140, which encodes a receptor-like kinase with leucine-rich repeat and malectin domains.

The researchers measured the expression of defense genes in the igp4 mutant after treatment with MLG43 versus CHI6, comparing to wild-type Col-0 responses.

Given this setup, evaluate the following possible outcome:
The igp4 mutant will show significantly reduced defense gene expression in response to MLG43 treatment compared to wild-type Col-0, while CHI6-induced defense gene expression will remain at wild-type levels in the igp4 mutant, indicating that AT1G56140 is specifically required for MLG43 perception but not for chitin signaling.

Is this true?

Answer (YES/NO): YES